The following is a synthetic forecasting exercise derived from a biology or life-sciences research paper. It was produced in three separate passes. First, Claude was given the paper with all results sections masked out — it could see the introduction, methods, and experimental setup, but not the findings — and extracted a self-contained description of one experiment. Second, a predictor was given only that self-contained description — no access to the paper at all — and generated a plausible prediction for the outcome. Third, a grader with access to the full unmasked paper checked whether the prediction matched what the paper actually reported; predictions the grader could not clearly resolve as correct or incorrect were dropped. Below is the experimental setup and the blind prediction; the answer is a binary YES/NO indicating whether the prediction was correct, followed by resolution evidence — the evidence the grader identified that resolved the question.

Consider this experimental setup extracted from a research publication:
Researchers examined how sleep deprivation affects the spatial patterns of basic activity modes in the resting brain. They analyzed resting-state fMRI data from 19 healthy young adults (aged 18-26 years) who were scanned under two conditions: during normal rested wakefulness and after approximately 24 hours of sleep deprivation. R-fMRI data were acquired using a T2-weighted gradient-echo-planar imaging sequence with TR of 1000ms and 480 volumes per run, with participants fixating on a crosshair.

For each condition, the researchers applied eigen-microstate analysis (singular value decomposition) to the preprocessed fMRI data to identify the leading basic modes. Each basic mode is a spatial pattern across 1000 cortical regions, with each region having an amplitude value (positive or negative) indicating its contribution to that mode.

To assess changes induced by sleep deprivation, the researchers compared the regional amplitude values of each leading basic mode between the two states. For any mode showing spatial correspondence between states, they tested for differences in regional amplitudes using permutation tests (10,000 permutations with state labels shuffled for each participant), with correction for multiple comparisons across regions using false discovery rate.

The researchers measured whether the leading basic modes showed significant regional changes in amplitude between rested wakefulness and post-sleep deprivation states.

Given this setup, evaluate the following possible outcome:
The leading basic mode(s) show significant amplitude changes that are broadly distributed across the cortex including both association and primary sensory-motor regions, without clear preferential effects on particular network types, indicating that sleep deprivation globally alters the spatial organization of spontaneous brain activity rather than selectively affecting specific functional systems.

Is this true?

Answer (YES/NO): NO